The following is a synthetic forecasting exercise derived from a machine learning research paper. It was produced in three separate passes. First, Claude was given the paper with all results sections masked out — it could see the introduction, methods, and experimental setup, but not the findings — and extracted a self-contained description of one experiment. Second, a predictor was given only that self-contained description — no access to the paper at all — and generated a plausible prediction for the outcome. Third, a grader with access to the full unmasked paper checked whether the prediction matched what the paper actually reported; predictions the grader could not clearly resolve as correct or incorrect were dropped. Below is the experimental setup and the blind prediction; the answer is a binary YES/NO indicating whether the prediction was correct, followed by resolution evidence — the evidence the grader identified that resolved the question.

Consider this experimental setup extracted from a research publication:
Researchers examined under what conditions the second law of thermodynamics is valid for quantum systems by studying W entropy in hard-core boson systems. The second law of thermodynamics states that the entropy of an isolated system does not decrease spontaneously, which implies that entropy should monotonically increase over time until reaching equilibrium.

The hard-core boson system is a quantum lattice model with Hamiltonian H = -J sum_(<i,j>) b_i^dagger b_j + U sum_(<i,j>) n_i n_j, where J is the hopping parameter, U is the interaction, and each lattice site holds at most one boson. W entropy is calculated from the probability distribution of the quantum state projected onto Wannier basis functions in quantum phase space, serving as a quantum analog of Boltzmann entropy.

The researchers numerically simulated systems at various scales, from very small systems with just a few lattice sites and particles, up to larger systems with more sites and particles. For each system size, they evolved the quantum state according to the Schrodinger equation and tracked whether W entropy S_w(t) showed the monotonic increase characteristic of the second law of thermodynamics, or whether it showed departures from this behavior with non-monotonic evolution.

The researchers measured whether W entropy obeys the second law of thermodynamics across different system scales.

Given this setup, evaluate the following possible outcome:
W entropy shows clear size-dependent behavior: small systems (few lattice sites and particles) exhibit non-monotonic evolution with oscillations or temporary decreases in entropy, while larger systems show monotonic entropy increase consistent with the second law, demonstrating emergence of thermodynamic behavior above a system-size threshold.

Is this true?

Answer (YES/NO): YES